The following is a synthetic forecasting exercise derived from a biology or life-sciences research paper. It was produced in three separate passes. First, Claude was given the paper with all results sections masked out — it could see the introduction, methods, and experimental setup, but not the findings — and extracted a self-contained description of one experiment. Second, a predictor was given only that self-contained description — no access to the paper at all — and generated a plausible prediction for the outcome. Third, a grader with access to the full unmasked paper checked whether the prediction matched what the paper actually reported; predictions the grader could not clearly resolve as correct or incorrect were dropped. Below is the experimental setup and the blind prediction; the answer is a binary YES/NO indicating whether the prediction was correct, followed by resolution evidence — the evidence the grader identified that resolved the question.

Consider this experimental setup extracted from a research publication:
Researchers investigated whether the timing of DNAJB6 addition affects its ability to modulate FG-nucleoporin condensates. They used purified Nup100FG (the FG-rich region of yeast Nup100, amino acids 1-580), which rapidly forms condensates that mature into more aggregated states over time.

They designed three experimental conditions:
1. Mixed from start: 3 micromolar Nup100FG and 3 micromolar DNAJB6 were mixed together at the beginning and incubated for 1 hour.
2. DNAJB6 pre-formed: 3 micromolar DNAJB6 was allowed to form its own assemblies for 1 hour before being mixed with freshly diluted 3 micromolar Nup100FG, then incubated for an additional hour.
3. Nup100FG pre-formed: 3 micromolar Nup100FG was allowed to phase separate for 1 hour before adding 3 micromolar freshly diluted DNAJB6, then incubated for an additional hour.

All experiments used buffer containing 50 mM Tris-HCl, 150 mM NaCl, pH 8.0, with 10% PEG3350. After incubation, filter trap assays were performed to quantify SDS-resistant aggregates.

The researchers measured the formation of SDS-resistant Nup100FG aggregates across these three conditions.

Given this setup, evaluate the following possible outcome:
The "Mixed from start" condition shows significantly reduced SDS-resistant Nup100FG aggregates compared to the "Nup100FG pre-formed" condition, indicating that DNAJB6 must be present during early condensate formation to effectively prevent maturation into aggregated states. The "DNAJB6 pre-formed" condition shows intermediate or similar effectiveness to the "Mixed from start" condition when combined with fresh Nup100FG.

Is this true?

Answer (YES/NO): NO